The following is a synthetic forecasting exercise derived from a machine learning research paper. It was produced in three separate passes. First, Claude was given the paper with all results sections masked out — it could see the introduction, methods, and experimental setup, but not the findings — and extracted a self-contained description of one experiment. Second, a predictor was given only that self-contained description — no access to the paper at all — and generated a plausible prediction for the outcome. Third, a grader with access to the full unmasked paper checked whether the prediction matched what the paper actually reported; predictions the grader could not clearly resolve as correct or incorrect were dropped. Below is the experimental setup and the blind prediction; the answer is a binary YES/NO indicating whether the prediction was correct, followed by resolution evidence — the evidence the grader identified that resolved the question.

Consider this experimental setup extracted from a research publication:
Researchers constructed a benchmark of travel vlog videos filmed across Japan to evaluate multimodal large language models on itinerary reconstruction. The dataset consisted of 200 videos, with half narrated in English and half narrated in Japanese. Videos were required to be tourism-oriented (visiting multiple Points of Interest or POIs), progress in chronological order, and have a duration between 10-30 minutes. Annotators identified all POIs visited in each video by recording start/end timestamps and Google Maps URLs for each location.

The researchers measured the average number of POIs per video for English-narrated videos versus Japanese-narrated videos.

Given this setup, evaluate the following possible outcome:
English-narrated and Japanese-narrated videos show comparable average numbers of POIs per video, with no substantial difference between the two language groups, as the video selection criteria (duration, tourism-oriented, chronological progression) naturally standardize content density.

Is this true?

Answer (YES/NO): NO